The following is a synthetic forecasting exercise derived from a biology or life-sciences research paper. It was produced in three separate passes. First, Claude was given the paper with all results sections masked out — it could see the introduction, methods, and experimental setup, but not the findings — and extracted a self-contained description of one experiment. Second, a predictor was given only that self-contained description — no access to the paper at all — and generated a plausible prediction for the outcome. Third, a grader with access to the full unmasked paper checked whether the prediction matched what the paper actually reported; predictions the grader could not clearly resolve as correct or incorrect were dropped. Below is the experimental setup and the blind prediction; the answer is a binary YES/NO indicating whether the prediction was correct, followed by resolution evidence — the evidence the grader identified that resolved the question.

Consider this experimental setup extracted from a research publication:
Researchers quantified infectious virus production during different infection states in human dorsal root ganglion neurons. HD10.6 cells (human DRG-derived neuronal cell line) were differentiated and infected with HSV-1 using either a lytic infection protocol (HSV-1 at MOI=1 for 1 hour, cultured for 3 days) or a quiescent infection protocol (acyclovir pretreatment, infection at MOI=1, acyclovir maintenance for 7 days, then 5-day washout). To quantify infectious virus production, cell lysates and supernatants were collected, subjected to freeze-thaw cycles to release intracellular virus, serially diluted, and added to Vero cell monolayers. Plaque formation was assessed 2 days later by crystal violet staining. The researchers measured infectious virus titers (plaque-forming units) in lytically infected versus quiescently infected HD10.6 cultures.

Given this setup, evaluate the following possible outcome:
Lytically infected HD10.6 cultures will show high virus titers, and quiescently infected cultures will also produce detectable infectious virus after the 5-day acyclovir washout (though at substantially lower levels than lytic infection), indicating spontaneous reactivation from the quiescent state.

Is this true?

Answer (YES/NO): NO